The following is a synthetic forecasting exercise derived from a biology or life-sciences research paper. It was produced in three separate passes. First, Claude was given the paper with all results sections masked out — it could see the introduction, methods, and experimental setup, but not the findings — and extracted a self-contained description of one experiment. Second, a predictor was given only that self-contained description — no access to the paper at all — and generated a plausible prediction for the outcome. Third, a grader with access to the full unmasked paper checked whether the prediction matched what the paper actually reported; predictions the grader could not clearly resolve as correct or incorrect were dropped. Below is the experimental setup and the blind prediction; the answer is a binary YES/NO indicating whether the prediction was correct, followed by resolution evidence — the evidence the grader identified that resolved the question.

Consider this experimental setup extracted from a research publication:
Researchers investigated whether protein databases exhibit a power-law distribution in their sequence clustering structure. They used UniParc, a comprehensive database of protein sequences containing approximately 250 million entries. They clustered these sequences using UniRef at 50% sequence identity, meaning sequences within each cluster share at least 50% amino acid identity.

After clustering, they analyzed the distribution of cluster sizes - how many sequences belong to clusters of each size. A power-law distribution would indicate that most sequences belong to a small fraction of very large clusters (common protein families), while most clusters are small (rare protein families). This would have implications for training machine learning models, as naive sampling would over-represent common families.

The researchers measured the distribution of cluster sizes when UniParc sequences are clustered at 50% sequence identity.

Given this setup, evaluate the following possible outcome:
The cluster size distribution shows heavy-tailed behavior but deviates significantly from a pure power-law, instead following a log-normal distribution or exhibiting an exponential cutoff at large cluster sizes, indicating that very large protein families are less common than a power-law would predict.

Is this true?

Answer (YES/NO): NO